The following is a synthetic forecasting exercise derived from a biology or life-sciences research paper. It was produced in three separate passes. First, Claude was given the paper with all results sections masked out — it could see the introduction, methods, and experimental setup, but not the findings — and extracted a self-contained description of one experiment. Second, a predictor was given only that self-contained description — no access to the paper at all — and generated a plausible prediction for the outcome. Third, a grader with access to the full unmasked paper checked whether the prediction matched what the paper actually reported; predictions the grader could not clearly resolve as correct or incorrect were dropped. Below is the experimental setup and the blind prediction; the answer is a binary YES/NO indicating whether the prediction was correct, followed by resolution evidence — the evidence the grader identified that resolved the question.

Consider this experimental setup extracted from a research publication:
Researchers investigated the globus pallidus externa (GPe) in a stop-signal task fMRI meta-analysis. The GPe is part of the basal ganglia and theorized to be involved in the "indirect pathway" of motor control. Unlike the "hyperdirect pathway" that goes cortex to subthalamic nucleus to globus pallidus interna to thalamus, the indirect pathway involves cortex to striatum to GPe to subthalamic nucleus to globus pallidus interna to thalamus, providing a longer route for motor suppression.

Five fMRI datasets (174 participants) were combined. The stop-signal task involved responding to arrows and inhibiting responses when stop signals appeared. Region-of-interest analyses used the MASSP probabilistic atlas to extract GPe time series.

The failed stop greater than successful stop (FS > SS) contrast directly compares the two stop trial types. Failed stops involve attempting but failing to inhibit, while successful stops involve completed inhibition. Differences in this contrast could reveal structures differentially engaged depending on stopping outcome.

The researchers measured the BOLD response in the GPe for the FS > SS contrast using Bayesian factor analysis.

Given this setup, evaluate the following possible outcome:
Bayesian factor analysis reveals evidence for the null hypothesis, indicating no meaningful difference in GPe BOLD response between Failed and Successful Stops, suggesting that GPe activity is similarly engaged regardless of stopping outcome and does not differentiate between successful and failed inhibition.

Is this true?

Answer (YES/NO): NO